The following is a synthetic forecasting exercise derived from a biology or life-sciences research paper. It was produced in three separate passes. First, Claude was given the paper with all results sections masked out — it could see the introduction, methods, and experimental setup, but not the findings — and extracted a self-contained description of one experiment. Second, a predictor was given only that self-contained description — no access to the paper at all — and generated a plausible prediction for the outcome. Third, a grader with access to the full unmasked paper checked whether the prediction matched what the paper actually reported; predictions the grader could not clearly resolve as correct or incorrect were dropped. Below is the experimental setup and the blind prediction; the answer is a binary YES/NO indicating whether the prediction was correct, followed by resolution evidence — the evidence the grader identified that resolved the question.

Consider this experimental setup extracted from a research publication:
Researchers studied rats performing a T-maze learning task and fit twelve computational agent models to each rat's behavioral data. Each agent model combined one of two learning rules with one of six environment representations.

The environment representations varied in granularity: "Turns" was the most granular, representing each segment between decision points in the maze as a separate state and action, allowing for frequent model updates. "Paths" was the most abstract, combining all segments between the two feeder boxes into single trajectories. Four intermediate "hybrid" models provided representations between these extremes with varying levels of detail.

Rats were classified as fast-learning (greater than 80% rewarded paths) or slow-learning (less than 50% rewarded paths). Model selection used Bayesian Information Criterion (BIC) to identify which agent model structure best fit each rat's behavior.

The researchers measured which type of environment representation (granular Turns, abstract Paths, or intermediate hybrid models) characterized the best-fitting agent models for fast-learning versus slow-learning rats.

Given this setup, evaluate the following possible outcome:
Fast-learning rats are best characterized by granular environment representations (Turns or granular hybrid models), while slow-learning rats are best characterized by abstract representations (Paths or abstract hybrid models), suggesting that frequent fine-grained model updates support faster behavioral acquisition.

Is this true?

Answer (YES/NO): NO